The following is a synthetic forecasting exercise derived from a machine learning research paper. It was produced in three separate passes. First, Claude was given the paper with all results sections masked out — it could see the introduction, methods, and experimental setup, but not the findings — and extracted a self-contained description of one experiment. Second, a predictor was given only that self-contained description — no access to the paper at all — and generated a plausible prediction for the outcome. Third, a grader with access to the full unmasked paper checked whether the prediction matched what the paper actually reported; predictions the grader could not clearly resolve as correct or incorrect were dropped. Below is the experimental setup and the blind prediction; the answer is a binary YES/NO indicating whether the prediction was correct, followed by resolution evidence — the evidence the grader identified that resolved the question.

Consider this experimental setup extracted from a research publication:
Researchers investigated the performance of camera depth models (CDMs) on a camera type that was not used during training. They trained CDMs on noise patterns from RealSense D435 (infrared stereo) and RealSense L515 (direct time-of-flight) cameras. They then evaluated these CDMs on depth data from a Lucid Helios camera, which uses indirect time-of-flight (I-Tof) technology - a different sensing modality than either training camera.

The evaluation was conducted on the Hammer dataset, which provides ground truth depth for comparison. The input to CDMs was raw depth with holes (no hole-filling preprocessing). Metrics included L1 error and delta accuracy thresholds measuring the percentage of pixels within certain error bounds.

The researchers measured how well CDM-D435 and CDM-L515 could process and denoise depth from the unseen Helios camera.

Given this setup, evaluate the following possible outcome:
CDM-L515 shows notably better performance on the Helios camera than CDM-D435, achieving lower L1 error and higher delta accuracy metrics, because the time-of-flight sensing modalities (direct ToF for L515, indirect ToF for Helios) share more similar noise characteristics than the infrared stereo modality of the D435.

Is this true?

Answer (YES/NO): NO